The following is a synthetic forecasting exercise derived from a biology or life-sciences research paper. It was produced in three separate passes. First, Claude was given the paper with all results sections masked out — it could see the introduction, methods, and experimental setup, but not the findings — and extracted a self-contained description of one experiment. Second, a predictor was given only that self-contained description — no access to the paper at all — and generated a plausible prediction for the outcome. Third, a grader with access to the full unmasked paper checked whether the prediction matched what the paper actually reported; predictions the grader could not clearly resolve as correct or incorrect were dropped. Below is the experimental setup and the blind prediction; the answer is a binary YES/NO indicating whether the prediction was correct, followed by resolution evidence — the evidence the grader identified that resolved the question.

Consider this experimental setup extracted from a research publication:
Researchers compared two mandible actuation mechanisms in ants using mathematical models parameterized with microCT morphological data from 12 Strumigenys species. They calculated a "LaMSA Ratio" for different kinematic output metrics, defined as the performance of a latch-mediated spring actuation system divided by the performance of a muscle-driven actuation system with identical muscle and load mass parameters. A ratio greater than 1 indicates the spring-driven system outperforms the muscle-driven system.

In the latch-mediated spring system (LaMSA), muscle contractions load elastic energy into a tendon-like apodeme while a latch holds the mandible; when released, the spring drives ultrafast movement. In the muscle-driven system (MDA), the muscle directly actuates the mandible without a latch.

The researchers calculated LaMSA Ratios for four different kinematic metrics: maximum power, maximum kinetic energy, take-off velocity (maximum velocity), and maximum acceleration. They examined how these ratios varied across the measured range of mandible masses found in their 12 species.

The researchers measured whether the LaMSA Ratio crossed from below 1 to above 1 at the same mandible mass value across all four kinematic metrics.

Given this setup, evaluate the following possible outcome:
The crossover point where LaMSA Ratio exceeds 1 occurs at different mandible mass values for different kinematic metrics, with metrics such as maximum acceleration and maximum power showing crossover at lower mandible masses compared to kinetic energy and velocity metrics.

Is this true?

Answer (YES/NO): NO